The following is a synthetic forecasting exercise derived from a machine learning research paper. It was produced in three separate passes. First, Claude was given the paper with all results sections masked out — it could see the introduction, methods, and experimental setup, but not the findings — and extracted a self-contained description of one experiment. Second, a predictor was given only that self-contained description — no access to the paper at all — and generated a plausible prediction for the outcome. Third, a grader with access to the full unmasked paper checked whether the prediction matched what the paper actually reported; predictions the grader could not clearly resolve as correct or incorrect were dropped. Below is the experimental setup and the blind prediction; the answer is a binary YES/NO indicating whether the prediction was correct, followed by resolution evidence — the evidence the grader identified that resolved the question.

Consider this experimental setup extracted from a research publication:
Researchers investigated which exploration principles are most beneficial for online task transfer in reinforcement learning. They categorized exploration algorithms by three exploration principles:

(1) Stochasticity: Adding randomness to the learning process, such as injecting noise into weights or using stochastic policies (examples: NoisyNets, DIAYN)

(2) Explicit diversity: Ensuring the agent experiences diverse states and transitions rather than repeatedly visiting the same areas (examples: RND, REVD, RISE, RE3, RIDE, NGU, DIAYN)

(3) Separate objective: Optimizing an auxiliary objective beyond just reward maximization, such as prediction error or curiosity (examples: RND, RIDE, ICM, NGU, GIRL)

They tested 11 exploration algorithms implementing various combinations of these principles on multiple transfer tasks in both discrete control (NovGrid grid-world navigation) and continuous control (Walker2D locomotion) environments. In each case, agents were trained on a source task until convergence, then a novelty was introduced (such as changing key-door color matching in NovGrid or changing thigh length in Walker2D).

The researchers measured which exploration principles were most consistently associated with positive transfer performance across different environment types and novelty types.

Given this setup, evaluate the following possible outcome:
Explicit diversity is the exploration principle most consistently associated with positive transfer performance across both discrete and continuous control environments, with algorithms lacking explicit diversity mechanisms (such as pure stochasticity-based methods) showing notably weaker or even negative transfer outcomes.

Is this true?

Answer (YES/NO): NO